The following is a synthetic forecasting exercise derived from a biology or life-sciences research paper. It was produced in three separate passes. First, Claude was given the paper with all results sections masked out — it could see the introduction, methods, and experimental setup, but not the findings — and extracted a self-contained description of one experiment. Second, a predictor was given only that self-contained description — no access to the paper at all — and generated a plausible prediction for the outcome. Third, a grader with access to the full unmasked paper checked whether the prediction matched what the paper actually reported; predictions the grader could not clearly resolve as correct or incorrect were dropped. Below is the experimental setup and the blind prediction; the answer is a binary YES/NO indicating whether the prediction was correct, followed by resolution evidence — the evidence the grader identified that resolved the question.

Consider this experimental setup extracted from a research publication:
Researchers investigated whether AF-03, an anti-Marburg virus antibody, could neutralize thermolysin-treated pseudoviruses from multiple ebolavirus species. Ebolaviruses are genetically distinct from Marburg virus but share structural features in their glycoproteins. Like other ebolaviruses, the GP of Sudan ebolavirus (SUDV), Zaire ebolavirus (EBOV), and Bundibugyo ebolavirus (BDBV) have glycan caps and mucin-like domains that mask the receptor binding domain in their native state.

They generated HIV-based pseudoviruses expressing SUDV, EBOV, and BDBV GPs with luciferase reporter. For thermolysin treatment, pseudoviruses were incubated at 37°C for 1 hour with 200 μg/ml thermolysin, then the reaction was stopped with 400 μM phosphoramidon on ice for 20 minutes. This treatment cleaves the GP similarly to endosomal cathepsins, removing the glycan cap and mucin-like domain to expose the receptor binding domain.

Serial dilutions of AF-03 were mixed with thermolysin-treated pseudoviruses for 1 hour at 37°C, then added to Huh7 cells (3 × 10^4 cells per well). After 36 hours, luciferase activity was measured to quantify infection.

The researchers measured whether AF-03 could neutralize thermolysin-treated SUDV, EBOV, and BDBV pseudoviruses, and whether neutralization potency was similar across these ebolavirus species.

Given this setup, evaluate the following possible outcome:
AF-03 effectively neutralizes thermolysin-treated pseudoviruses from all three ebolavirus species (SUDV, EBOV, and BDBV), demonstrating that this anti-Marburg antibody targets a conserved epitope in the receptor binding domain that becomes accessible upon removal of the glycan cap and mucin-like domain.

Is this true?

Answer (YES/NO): YES